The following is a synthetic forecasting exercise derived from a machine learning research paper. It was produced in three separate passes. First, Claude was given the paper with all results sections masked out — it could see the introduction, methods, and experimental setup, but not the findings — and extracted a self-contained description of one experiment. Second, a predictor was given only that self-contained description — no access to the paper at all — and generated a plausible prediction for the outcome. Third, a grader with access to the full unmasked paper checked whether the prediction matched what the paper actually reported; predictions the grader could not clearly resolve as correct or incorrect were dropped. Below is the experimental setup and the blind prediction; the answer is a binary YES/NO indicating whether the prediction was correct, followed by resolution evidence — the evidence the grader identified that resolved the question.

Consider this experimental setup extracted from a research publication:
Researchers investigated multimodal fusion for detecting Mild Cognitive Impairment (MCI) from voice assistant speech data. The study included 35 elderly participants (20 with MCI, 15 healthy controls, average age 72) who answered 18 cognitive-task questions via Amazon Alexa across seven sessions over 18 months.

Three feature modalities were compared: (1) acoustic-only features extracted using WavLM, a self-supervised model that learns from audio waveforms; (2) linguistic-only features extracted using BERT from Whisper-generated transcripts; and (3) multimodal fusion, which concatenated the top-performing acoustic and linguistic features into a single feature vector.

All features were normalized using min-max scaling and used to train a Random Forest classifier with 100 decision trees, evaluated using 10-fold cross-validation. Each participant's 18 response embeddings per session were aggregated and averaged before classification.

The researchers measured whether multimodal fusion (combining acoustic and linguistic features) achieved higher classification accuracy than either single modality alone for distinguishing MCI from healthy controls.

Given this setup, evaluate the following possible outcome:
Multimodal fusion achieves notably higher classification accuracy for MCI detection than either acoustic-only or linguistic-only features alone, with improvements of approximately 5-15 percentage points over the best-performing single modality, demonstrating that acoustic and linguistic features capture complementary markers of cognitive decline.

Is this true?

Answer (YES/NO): NO